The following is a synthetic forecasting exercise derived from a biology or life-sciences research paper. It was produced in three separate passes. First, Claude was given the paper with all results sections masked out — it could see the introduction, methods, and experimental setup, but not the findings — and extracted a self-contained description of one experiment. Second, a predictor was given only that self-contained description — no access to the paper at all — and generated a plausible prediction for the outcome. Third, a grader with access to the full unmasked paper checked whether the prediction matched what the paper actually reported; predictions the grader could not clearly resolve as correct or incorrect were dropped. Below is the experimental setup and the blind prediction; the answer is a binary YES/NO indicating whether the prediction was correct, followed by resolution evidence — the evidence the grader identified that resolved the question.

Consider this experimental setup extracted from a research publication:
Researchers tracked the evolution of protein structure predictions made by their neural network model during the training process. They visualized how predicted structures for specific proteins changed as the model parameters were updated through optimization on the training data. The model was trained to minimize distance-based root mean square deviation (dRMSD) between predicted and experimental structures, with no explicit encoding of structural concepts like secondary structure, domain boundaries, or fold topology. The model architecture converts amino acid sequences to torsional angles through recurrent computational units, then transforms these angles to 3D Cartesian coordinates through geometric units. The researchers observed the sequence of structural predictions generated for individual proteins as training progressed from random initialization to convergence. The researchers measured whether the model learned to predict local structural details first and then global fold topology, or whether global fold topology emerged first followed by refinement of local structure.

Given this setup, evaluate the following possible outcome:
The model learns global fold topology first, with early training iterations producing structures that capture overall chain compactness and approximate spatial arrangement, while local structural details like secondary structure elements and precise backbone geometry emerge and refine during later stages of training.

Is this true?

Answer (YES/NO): YES